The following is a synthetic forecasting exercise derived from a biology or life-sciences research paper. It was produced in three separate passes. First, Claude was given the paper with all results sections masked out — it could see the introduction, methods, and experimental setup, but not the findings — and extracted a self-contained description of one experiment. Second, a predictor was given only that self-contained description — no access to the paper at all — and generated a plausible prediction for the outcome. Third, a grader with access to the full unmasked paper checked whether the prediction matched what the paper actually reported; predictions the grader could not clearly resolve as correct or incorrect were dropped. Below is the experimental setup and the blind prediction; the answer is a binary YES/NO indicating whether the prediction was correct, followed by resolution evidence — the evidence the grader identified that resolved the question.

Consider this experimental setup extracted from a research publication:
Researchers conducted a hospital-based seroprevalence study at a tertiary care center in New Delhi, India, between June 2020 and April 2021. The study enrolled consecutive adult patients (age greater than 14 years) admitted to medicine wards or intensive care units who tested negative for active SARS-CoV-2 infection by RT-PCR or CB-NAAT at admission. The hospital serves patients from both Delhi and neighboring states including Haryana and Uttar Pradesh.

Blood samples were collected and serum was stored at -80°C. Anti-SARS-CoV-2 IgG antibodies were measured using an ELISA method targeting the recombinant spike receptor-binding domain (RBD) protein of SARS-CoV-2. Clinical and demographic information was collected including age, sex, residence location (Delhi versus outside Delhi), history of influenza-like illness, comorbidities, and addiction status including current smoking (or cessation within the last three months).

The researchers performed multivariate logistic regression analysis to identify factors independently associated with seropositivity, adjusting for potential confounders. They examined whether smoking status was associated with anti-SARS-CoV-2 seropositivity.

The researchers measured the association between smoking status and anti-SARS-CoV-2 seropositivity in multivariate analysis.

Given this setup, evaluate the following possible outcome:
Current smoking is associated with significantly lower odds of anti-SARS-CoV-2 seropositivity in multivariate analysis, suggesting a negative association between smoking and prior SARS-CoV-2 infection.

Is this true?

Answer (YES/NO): YES